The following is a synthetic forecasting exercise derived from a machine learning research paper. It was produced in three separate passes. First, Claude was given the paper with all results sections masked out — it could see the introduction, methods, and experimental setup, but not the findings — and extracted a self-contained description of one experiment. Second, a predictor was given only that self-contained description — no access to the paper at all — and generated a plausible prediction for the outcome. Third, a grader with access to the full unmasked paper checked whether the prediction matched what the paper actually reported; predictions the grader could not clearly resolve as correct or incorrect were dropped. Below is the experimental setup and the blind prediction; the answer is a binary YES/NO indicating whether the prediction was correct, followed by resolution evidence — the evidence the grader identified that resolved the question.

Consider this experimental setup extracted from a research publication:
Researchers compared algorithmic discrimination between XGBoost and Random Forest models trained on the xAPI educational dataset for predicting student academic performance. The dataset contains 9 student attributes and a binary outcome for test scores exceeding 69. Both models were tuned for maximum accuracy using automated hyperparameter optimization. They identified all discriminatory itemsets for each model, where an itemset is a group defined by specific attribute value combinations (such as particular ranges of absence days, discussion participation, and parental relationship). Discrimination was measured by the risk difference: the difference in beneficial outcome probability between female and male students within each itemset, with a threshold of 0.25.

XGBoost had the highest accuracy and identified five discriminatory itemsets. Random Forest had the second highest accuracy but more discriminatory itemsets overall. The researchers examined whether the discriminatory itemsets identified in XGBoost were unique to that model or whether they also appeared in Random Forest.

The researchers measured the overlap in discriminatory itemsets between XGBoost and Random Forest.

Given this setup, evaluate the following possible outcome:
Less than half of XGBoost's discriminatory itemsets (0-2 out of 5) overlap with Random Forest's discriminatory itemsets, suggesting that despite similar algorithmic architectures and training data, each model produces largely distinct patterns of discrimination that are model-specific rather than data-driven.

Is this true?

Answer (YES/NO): NO